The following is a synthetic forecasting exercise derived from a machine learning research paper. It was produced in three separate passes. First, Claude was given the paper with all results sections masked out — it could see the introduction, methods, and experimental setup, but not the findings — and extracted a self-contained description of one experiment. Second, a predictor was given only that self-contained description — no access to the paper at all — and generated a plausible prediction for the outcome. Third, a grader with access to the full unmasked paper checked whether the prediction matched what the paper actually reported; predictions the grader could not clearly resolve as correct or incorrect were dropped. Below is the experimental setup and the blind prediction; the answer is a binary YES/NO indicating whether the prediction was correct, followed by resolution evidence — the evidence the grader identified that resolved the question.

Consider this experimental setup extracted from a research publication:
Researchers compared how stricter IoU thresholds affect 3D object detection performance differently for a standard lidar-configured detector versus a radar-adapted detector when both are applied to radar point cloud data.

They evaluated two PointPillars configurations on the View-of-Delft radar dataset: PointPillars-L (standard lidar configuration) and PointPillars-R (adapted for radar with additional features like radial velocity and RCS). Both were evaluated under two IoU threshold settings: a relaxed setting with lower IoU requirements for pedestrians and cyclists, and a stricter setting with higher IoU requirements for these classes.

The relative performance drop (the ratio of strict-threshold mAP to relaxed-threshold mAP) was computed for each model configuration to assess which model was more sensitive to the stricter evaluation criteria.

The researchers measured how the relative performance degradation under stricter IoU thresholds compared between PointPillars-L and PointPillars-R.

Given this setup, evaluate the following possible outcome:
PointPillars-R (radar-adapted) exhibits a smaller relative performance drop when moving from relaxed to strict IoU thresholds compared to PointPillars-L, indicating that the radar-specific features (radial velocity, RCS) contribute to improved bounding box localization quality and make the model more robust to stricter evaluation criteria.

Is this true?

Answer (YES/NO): NO